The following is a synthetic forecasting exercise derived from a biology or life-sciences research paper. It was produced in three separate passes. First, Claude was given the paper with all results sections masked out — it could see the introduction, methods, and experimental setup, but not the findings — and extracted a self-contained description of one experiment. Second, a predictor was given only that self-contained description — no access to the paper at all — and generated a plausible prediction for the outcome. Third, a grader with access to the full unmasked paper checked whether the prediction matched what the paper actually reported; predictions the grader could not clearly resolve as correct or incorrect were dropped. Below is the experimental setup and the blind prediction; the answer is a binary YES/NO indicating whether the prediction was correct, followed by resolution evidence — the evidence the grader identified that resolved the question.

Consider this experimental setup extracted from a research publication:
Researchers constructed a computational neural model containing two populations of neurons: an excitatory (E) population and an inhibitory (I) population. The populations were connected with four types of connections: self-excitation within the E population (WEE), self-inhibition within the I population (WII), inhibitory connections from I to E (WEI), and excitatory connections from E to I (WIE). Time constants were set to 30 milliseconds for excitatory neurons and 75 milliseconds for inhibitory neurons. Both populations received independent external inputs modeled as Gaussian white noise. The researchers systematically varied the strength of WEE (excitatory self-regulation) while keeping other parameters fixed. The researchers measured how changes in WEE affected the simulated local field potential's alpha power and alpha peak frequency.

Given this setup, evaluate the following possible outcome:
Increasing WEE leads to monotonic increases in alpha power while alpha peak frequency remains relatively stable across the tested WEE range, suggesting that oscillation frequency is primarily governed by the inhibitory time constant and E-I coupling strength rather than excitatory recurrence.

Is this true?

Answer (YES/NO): YES